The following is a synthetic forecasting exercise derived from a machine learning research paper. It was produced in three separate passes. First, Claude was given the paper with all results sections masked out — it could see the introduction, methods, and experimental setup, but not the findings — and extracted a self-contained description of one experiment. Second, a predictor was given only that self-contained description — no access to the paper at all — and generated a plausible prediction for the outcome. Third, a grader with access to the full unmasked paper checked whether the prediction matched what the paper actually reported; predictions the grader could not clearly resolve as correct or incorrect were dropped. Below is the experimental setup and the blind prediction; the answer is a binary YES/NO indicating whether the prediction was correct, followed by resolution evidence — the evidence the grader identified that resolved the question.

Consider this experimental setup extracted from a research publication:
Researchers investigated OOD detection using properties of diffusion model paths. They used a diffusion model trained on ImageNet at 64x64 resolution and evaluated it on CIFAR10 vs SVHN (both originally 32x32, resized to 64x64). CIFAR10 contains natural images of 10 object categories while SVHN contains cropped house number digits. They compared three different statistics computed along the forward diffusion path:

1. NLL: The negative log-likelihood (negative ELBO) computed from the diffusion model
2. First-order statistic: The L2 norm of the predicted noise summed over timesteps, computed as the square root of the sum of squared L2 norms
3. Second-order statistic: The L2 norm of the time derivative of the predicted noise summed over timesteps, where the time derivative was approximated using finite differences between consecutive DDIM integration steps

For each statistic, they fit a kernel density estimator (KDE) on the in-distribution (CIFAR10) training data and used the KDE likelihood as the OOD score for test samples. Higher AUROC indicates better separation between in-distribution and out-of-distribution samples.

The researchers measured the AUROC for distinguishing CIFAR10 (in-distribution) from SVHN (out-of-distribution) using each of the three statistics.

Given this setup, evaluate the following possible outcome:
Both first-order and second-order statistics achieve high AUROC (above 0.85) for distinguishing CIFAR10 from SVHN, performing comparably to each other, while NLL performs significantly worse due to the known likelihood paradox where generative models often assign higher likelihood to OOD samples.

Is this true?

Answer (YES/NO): NO